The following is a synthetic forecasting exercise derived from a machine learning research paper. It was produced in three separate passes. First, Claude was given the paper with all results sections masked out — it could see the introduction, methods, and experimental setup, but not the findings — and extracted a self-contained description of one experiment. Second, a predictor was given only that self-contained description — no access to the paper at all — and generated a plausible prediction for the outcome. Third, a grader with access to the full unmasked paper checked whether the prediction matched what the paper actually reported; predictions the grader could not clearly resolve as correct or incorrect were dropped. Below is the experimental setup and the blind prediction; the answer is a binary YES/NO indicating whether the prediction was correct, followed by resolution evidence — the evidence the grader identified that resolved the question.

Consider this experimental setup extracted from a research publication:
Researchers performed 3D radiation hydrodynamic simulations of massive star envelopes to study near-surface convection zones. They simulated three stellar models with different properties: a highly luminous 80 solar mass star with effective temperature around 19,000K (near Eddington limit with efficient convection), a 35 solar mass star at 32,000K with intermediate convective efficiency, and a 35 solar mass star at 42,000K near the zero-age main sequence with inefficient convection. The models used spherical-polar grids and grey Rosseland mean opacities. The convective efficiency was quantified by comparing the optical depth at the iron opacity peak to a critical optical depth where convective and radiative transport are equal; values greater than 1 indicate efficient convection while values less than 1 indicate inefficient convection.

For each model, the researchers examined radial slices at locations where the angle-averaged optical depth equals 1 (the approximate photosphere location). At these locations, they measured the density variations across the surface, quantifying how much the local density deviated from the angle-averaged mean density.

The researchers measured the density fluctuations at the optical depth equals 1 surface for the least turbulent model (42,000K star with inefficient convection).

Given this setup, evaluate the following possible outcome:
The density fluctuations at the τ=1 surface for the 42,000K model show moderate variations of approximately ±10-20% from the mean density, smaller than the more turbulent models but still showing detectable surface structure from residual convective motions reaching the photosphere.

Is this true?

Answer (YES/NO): NO